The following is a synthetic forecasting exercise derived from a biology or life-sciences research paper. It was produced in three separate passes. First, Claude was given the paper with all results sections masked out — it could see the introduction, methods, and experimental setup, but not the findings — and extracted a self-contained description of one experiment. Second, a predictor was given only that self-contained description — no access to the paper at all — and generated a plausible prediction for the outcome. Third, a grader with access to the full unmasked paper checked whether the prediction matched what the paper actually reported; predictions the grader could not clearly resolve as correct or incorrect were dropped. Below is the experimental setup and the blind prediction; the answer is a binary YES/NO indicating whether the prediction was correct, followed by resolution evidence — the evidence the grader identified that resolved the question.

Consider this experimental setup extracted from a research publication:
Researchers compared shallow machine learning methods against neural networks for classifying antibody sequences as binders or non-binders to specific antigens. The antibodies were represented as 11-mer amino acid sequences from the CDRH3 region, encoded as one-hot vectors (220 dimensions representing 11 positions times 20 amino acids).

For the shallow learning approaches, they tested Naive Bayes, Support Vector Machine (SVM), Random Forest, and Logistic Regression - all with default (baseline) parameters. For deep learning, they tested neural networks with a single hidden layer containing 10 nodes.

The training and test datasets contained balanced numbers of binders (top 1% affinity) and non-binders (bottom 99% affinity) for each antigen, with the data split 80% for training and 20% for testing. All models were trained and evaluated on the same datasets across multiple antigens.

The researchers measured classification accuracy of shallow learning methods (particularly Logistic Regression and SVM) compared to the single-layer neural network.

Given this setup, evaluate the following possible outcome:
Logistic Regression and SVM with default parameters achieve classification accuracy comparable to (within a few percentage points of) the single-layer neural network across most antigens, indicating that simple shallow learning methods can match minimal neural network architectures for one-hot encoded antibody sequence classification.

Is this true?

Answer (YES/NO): NO